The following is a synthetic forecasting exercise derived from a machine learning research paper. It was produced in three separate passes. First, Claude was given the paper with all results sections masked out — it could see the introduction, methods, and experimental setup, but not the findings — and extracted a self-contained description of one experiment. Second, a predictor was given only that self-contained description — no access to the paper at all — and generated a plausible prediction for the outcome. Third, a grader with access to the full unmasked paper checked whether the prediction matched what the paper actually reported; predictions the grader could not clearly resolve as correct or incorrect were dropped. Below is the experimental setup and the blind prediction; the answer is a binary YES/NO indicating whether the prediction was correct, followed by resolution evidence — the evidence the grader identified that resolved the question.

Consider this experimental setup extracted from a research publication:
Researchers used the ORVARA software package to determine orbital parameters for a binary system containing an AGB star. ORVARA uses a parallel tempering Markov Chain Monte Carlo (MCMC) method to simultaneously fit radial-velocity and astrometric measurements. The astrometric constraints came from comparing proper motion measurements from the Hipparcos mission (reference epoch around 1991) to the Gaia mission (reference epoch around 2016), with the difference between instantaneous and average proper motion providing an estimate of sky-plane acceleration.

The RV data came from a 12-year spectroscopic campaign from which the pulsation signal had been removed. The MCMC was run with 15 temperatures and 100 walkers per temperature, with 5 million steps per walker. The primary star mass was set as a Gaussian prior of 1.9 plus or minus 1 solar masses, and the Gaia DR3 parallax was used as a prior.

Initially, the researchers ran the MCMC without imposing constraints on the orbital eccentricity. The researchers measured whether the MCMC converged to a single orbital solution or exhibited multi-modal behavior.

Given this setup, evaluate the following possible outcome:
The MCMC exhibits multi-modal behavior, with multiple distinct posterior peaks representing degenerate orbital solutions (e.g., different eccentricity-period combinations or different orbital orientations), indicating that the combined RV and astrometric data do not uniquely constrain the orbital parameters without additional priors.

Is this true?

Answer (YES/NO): YES